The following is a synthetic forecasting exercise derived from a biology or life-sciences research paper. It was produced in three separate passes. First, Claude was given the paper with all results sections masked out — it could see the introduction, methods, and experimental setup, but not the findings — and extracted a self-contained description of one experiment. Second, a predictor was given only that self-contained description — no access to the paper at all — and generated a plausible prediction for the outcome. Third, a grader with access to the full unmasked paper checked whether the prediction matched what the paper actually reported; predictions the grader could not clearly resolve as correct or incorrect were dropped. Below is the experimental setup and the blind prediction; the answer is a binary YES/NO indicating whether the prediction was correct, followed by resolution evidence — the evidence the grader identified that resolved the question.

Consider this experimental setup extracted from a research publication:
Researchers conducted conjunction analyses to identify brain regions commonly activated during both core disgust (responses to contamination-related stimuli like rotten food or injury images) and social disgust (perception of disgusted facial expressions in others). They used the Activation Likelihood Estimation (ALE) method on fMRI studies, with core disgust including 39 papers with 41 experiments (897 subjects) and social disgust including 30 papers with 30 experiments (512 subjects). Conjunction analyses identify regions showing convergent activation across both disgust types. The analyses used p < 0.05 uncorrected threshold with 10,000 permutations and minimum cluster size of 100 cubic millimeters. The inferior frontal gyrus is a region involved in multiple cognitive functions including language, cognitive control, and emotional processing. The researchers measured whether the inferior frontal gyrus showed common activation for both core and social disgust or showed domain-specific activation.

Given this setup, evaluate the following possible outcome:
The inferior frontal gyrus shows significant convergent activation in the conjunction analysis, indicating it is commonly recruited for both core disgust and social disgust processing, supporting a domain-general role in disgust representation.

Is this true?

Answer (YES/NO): YES